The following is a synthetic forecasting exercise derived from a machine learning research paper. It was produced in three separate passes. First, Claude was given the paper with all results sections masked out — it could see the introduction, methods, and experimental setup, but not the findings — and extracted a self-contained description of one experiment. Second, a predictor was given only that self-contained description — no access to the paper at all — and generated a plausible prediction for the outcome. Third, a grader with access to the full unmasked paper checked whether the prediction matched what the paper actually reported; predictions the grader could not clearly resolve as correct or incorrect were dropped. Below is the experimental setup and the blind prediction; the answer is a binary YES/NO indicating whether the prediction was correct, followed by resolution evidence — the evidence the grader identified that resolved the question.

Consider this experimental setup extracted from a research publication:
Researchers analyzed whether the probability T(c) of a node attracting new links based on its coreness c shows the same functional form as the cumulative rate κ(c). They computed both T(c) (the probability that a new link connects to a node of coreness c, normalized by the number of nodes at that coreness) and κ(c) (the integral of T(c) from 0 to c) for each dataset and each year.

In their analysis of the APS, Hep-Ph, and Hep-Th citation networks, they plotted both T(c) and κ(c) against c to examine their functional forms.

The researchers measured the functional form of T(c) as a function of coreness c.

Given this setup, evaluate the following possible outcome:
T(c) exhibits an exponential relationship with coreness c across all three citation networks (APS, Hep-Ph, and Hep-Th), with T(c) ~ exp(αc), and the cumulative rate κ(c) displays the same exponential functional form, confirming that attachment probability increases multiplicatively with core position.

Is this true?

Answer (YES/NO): YES